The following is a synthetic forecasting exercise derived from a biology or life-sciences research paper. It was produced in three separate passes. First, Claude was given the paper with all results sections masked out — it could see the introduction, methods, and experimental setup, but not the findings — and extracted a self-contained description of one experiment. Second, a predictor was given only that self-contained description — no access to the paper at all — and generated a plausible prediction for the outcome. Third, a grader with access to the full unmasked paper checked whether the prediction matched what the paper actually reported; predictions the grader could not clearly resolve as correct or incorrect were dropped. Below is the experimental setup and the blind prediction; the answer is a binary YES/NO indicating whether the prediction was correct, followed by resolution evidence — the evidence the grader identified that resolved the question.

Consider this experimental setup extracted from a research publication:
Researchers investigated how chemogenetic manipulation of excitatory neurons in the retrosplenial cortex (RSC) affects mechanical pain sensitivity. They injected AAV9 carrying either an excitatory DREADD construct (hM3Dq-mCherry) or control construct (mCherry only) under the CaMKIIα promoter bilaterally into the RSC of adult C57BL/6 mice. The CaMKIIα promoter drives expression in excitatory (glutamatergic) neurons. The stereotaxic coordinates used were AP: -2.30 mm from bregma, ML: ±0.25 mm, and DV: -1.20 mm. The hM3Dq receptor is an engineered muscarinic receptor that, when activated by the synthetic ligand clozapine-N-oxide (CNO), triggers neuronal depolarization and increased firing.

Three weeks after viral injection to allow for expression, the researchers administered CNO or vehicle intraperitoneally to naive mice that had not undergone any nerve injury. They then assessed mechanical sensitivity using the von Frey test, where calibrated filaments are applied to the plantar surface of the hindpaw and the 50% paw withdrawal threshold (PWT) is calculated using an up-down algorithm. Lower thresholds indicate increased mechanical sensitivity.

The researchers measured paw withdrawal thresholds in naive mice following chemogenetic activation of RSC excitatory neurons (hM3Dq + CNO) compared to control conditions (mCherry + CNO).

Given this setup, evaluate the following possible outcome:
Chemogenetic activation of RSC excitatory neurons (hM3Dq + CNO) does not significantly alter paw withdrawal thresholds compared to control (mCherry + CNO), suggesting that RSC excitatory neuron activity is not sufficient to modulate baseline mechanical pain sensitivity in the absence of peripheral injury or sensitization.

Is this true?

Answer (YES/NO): NO